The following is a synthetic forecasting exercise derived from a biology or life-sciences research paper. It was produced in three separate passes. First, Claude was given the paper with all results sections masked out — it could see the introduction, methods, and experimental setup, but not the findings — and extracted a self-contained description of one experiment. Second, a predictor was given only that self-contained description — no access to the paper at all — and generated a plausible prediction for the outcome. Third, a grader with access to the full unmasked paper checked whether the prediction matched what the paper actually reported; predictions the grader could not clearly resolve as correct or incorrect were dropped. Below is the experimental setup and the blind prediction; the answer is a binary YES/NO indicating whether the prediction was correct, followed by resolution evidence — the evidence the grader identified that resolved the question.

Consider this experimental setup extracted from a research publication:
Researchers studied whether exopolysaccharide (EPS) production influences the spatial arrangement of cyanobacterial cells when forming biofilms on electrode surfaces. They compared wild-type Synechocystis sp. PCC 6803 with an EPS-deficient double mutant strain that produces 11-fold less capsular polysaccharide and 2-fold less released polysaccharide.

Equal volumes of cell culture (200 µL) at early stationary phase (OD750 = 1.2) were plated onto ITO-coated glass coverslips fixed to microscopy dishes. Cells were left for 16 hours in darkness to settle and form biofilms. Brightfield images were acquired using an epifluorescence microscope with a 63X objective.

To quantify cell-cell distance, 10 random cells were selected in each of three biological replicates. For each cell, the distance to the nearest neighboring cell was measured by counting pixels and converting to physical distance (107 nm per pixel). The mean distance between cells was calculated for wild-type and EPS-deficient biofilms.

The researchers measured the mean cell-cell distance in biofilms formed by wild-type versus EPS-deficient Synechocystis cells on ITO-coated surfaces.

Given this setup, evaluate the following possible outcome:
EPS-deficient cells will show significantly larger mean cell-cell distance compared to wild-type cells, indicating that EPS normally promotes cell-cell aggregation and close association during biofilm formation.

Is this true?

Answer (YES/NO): NO